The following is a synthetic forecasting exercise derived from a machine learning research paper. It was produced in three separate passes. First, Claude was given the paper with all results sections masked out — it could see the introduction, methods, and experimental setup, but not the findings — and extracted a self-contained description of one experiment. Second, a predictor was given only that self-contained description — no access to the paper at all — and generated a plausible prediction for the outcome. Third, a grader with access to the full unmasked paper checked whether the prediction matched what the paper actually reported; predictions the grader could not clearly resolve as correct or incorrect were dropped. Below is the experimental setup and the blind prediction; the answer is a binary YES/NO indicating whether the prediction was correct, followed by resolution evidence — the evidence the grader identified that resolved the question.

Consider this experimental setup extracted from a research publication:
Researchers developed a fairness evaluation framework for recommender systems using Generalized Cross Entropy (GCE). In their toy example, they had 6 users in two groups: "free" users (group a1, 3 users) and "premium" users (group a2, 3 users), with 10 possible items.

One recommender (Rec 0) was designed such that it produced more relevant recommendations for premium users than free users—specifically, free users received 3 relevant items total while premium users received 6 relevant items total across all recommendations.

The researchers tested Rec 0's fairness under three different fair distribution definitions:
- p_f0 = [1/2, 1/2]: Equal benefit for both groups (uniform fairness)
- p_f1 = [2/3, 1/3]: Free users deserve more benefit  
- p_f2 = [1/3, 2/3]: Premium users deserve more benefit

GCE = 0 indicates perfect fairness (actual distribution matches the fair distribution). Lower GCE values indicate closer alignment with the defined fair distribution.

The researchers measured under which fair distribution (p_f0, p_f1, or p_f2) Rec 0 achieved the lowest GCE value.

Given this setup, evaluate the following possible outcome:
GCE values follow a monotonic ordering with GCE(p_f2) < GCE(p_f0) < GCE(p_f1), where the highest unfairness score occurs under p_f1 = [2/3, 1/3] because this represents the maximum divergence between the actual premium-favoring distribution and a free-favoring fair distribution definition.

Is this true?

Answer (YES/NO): YES